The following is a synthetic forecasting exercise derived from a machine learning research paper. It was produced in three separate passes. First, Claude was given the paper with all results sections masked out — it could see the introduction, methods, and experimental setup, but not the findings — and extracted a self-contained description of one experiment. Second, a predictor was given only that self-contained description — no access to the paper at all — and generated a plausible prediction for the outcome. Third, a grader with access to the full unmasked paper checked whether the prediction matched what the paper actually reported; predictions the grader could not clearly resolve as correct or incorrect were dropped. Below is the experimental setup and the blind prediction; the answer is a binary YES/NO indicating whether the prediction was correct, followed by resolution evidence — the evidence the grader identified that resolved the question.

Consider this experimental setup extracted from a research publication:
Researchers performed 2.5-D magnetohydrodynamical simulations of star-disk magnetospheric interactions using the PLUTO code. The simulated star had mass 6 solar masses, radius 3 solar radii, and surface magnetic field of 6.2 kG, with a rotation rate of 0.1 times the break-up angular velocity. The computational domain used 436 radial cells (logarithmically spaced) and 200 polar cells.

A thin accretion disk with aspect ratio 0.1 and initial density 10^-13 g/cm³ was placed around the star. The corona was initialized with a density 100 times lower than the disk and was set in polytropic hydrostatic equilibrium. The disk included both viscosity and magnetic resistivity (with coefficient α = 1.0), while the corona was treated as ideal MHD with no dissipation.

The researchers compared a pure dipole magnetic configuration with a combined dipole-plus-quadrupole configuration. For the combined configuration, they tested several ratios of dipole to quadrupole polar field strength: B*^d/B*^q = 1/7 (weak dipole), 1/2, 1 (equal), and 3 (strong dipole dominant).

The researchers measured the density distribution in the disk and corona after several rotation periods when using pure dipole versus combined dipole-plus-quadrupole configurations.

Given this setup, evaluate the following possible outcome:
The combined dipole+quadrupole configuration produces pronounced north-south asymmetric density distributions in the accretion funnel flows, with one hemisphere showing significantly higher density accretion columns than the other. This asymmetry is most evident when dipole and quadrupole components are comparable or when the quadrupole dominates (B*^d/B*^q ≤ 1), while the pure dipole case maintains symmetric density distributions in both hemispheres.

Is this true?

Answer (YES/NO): YES